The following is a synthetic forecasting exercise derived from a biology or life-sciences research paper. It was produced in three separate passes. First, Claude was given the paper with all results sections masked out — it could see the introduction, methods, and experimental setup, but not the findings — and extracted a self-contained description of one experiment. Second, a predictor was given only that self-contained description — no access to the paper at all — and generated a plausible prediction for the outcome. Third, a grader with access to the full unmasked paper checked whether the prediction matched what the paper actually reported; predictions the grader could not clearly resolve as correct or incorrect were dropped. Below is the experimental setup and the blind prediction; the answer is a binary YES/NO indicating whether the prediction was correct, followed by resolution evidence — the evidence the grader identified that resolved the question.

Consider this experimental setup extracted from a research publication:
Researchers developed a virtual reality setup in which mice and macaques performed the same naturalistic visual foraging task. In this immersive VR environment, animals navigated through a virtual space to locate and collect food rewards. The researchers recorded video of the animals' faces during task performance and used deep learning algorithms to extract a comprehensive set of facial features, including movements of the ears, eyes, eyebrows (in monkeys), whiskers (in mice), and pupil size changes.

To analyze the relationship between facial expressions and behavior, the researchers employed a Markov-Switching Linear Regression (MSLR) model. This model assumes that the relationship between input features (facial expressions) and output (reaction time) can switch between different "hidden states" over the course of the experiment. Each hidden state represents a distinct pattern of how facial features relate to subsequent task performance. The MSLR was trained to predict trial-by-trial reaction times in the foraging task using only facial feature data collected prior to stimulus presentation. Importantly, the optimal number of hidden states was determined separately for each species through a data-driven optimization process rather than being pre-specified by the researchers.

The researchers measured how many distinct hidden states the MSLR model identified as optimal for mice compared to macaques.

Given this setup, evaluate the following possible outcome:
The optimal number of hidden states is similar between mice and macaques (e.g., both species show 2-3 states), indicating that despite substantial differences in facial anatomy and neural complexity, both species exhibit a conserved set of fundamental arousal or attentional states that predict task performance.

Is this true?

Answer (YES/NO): NO